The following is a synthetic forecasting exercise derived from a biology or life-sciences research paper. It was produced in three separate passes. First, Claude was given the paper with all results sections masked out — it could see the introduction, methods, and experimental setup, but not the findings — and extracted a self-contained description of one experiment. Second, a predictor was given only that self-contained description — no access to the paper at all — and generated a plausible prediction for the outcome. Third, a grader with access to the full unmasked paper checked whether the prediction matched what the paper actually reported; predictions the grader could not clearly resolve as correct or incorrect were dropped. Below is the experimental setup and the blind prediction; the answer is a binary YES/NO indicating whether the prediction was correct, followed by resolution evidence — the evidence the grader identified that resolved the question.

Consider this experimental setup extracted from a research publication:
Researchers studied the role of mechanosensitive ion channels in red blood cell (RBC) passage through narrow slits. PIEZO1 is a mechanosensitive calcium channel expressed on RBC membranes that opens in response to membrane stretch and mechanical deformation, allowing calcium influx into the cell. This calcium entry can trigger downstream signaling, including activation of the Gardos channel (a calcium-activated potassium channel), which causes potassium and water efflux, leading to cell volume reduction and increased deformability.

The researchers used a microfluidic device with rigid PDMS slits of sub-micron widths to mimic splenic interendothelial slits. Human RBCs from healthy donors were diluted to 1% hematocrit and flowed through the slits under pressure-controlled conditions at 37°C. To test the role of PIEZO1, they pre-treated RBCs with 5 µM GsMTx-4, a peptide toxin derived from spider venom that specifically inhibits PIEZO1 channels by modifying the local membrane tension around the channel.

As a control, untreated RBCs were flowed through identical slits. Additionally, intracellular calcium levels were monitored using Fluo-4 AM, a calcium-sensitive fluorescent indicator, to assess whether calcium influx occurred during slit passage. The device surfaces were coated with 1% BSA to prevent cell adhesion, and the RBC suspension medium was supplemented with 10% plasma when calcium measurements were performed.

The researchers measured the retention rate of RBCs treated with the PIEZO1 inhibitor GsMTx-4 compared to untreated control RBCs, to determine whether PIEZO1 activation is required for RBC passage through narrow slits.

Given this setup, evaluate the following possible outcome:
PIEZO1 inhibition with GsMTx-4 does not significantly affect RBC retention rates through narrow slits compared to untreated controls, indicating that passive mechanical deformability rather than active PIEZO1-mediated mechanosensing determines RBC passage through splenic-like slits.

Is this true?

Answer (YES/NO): YES